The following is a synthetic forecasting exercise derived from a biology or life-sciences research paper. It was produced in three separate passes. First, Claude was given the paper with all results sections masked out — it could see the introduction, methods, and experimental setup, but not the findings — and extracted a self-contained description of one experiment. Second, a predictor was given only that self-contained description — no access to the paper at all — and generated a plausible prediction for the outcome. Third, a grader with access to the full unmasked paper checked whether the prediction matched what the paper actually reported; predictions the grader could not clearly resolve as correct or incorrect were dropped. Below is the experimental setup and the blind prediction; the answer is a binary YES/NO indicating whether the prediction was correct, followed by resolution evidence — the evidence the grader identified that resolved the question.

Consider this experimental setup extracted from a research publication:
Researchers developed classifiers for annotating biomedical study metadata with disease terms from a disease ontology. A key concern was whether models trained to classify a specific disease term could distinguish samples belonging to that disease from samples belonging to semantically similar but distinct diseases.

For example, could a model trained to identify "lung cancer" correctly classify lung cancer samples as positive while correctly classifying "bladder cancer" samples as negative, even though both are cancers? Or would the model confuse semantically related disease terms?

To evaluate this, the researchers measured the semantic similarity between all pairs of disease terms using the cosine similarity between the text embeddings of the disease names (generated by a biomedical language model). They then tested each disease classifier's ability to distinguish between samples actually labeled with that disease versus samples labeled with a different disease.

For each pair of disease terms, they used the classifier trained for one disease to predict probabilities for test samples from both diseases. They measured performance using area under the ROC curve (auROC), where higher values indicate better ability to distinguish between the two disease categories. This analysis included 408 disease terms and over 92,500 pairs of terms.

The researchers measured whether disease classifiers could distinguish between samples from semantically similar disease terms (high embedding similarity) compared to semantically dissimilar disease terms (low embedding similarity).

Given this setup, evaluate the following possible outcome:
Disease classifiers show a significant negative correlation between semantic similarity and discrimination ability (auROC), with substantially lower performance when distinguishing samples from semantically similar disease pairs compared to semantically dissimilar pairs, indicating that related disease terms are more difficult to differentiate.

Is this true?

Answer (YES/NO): NO